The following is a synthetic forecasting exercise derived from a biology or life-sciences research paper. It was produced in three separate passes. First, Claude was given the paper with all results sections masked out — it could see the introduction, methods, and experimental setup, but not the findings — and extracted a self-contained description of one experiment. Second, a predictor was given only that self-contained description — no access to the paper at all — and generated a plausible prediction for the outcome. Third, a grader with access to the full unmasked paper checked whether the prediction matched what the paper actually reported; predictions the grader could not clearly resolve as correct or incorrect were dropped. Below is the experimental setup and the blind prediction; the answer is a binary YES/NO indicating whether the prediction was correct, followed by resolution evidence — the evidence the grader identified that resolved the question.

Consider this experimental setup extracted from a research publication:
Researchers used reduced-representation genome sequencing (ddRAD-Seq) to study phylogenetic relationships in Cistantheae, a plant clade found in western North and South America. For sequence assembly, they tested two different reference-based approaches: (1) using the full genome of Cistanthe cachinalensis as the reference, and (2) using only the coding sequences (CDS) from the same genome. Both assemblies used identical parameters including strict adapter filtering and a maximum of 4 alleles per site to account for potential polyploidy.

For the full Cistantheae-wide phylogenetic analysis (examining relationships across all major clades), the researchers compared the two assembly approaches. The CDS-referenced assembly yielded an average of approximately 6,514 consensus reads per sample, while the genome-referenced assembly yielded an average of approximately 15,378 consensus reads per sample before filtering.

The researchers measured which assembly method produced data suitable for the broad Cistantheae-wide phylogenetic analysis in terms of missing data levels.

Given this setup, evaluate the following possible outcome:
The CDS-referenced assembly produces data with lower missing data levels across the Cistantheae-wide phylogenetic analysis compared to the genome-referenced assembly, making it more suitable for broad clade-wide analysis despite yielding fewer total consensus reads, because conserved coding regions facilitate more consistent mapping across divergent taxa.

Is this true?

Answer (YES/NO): YES